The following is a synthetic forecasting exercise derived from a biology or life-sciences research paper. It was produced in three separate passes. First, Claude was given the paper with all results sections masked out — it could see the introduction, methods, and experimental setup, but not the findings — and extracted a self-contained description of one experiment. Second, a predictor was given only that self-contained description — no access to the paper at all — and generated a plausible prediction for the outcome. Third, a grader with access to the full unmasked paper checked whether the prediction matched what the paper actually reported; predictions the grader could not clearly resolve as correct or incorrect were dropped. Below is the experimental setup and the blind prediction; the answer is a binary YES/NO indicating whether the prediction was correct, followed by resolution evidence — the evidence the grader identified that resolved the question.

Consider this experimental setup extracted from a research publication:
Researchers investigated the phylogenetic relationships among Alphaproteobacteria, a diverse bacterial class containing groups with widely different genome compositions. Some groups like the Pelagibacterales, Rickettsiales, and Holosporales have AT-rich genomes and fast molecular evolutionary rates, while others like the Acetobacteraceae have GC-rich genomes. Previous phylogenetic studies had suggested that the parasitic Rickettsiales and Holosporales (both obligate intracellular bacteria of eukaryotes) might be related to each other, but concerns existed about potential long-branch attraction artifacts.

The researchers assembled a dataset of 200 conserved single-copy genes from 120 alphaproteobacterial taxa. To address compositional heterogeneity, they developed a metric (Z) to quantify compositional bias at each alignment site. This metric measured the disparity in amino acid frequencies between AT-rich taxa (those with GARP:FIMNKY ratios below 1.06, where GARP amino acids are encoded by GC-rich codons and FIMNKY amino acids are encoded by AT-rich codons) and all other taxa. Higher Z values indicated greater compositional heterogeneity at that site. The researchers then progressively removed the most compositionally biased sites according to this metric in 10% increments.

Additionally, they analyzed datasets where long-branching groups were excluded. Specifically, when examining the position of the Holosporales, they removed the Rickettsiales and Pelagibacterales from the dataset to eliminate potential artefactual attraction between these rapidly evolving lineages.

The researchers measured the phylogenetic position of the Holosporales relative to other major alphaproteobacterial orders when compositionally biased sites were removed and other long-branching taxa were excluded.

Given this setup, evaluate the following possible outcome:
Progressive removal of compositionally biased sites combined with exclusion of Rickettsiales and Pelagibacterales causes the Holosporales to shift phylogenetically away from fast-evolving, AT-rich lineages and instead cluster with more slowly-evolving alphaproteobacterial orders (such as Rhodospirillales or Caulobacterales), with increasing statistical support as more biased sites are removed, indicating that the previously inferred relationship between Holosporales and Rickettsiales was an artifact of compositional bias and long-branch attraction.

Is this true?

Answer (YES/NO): YES